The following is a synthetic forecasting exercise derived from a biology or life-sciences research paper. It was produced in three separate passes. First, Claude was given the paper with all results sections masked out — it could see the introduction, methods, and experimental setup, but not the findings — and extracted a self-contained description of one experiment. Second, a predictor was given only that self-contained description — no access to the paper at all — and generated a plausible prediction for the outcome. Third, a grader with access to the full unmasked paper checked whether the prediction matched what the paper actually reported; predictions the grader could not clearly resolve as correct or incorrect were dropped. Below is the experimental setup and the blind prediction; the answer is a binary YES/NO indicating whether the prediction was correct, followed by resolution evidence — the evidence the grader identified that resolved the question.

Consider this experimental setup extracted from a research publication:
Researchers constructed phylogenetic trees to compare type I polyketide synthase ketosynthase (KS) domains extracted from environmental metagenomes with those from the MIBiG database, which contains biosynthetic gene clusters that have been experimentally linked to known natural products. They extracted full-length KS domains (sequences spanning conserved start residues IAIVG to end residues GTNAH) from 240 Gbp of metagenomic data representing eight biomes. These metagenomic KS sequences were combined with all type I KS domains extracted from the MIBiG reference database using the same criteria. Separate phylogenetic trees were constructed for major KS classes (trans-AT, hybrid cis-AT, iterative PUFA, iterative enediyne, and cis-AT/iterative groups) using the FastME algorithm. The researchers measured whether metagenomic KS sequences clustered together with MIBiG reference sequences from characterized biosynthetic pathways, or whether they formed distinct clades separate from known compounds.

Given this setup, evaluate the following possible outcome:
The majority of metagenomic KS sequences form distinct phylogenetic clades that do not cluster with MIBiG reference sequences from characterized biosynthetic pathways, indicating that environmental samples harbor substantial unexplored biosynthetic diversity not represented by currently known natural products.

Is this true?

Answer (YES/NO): NO